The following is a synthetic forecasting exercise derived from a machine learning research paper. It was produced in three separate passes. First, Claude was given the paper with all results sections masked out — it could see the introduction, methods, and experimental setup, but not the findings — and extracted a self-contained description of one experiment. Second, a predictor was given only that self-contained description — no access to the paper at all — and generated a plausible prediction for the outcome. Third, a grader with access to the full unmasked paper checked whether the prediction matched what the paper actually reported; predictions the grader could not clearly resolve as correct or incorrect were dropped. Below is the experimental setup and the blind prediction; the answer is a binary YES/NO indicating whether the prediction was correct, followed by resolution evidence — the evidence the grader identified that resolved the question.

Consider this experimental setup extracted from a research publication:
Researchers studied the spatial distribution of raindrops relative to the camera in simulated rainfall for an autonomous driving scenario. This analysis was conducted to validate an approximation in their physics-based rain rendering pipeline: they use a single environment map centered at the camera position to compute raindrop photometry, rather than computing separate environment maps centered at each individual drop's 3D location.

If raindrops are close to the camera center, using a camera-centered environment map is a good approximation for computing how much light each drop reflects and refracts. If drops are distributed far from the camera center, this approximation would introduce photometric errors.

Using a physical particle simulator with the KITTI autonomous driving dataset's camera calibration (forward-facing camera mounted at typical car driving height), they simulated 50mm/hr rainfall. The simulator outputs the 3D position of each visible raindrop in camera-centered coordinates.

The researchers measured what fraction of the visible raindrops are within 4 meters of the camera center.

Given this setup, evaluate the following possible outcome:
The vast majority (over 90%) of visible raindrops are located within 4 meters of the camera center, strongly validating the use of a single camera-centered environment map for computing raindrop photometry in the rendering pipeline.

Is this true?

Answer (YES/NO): YES